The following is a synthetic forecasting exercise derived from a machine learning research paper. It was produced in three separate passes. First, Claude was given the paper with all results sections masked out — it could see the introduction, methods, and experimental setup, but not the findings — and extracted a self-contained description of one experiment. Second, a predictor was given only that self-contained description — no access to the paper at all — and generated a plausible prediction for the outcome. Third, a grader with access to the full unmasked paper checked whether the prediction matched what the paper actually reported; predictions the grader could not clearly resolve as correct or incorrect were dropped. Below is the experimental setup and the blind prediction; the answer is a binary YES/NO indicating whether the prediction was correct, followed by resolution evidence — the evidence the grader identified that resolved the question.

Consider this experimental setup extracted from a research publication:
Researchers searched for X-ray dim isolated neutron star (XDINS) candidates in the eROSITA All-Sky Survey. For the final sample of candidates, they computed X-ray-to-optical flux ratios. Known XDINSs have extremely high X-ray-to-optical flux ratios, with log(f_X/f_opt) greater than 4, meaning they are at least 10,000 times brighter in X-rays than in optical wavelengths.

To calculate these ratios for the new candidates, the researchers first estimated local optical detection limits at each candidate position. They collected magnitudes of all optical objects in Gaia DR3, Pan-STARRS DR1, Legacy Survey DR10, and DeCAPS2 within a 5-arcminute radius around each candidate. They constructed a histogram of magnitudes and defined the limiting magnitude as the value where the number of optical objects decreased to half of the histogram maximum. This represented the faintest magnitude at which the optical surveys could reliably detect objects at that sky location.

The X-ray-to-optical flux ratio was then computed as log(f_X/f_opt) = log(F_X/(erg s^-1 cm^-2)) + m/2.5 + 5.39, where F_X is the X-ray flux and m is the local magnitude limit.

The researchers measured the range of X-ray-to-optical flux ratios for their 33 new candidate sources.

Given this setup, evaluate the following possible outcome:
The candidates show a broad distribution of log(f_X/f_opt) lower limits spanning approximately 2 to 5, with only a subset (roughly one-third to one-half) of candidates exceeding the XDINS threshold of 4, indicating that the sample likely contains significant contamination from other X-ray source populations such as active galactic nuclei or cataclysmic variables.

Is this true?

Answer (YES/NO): NO